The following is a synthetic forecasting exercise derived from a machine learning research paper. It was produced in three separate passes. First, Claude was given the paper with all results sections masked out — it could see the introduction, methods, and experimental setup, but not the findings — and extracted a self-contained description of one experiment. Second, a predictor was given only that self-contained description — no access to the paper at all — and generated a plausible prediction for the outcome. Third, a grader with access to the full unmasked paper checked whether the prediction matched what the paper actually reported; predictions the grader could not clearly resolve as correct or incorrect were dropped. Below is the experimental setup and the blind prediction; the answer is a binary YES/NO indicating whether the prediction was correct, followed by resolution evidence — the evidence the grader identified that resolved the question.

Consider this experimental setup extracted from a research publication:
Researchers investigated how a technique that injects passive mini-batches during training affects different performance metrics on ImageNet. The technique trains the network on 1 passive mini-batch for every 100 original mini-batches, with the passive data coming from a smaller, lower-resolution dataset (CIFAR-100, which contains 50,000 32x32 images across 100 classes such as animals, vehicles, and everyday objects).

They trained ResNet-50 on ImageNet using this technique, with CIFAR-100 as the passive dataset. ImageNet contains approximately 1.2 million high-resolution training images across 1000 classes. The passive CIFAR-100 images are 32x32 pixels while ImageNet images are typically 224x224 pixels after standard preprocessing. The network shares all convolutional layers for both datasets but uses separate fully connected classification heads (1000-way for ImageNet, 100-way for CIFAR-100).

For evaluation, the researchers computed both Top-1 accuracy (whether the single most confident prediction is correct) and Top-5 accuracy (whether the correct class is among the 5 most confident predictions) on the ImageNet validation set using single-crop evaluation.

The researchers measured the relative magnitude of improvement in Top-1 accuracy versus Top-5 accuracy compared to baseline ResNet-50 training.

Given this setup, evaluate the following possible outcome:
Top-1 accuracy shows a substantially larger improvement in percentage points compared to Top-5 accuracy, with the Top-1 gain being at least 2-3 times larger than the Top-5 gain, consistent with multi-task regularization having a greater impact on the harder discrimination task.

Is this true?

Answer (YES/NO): NO